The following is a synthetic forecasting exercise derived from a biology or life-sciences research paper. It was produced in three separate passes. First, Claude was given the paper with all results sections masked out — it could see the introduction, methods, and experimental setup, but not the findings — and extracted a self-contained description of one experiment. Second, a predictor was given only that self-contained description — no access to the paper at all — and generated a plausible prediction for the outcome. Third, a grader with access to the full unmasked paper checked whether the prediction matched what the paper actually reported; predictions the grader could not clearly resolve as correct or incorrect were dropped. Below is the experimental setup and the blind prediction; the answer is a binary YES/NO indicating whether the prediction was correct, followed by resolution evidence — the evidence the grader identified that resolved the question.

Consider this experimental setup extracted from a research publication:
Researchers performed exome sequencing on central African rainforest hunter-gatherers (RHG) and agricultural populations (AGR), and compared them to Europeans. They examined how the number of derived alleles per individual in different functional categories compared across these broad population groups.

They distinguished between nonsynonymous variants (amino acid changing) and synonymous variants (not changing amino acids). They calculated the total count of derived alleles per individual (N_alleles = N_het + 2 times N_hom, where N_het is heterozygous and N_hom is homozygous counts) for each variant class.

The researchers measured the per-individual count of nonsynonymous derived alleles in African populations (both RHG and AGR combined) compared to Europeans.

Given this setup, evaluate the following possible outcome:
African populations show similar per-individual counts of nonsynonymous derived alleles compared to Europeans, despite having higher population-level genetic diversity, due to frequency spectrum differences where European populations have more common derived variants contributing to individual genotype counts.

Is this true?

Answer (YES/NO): YES